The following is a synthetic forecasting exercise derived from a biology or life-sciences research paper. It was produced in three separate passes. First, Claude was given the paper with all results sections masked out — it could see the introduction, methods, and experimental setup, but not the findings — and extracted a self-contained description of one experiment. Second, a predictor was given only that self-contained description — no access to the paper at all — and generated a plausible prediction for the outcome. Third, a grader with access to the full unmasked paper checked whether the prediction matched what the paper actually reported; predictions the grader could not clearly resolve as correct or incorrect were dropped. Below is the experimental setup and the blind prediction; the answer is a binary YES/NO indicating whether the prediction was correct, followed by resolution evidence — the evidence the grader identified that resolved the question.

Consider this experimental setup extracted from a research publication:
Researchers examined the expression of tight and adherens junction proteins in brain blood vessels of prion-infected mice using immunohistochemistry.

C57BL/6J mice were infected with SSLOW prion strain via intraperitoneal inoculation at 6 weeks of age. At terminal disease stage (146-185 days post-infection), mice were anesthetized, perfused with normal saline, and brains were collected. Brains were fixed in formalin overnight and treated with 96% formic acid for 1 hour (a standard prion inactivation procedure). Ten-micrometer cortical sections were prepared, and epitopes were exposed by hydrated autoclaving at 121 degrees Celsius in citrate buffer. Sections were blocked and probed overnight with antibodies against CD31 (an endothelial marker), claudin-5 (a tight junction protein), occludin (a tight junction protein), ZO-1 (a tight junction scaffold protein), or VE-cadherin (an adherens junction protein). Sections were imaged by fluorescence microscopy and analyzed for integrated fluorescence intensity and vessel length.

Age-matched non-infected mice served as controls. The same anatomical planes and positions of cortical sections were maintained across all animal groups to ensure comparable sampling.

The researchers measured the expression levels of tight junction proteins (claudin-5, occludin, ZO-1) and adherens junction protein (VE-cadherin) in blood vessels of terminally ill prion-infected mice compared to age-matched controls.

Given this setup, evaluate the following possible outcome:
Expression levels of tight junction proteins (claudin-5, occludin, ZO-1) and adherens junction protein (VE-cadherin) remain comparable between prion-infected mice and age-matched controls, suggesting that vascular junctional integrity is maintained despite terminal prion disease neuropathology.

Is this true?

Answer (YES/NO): NO